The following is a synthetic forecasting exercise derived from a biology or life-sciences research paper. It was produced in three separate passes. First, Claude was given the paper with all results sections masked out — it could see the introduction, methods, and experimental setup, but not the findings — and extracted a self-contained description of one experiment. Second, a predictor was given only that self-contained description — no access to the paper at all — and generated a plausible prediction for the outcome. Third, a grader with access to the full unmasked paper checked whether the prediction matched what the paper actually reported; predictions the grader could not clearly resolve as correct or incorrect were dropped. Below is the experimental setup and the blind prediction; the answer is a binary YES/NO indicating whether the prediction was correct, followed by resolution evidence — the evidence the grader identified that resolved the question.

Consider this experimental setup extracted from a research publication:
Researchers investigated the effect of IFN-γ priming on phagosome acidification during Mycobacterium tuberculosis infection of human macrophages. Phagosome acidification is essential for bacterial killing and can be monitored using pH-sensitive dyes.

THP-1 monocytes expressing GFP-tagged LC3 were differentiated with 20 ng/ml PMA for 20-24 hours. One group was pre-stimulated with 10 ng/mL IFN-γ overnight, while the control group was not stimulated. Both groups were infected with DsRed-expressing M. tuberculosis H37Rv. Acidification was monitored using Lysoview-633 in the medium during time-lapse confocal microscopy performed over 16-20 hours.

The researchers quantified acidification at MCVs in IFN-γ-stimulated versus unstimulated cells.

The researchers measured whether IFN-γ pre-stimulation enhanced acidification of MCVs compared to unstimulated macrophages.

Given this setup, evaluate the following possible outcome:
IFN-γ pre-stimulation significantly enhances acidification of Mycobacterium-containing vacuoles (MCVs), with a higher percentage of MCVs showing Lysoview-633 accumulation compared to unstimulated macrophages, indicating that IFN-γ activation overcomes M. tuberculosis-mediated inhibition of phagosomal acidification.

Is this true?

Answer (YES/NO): NO